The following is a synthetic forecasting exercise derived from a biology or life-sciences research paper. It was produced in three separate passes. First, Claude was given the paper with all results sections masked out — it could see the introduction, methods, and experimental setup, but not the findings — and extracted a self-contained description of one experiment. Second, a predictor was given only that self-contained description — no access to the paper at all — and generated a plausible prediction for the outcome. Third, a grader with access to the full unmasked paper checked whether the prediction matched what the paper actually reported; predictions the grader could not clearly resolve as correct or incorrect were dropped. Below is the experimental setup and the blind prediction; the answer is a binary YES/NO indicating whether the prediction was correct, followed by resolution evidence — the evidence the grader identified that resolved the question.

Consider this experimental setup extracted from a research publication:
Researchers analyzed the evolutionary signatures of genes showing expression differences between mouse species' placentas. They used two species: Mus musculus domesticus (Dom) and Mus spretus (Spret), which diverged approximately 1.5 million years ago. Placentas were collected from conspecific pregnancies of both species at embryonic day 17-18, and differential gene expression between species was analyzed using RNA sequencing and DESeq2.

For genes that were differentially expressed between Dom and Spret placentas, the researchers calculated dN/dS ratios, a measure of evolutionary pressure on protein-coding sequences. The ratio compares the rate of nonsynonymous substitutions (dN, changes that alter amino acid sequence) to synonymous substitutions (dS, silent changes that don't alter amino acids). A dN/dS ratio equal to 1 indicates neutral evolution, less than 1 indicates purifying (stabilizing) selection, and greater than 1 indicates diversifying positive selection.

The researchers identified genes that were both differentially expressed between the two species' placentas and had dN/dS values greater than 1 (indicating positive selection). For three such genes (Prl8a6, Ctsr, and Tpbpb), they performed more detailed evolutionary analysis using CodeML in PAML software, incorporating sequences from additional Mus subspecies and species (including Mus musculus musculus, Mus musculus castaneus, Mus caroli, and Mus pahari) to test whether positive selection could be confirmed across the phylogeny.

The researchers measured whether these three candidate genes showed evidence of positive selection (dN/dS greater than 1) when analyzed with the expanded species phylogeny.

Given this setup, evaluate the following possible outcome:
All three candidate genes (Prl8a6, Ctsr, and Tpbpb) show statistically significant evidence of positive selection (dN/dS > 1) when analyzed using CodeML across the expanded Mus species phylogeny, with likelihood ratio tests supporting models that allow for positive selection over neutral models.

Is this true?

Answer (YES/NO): NO